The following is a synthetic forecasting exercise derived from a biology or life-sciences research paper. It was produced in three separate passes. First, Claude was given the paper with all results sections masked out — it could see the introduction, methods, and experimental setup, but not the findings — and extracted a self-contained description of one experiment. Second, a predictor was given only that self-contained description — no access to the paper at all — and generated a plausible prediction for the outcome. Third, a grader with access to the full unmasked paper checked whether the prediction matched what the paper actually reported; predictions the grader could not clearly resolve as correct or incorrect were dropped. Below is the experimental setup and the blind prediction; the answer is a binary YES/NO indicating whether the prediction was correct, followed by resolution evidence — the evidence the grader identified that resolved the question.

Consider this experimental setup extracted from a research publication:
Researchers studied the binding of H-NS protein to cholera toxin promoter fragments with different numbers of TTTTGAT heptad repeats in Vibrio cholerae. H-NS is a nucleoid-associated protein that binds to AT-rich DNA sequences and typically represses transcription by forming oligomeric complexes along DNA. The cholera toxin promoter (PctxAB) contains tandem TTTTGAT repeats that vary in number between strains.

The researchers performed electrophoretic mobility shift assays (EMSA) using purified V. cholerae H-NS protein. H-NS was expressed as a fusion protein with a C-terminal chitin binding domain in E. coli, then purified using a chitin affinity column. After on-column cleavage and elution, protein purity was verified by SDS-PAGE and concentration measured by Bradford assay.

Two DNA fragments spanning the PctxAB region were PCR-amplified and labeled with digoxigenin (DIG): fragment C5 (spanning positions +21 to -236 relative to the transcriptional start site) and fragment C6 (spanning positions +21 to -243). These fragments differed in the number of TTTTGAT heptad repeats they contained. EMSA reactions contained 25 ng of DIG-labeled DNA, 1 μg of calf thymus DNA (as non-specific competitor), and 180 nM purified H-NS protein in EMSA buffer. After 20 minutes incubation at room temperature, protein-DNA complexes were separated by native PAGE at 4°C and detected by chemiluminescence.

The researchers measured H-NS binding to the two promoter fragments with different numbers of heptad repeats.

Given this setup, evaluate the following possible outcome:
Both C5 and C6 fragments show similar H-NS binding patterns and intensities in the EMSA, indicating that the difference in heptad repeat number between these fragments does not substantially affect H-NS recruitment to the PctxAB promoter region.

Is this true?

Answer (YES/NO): NO